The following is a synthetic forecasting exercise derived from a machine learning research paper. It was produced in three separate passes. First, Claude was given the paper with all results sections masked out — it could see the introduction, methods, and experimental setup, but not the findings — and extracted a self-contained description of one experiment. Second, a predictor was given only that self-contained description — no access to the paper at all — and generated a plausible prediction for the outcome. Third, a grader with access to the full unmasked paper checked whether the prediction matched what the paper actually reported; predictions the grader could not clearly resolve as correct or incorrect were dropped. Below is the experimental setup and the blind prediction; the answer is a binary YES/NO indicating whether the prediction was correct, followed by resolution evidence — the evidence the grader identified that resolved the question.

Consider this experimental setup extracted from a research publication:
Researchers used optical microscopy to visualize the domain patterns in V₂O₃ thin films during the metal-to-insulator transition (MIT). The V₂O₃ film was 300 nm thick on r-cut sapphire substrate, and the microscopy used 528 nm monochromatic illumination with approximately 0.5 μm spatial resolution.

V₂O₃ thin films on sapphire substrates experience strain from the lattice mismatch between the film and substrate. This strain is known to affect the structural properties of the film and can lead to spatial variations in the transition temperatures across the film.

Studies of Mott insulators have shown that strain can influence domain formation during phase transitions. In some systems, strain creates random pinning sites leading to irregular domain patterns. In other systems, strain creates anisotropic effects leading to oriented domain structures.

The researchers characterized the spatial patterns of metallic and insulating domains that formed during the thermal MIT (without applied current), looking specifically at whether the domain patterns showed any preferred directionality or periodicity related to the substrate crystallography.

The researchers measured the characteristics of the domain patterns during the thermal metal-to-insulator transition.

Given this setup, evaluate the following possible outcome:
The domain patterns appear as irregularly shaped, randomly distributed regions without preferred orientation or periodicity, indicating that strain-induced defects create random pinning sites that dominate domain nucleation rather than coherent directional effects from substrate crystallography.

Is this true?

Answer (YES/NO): NO